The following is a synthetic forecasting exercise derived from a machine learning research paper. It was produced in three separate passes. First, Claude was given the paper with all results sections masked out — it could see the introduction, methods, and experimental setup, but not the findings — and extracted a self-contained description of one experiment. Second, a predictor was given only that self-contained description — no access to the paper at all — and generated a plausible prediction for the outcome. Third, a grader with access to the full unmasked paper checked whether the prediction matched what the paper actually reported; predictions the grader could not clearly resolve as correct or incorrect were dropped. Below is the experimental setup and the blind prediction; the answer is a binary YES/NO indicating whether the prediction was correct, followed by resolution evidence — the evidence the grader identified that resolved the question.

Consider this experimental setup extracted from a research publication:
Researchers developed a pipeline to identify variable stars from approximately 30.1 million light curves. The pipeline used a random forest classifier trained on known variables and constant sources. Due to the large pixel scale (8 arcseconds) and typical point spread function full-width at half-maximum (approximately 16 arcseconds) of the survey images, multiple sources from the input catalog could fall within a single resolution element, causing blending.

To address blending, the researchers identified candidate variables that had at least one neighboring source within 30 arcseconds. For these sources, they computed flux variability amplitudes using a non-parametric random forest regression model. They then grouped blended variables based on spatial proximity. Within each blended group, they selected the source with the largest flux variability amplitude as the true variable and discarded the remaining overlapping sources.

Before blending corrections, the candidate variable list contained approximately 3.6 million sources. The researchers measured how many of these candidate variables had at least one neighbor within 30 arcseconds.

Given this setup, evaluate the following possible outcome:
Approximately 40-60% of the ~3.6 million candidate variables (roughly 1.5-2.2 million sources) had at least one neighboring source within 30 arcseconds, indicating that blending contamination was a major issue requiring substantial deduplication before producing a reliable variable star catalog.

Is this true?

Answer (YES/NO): NO